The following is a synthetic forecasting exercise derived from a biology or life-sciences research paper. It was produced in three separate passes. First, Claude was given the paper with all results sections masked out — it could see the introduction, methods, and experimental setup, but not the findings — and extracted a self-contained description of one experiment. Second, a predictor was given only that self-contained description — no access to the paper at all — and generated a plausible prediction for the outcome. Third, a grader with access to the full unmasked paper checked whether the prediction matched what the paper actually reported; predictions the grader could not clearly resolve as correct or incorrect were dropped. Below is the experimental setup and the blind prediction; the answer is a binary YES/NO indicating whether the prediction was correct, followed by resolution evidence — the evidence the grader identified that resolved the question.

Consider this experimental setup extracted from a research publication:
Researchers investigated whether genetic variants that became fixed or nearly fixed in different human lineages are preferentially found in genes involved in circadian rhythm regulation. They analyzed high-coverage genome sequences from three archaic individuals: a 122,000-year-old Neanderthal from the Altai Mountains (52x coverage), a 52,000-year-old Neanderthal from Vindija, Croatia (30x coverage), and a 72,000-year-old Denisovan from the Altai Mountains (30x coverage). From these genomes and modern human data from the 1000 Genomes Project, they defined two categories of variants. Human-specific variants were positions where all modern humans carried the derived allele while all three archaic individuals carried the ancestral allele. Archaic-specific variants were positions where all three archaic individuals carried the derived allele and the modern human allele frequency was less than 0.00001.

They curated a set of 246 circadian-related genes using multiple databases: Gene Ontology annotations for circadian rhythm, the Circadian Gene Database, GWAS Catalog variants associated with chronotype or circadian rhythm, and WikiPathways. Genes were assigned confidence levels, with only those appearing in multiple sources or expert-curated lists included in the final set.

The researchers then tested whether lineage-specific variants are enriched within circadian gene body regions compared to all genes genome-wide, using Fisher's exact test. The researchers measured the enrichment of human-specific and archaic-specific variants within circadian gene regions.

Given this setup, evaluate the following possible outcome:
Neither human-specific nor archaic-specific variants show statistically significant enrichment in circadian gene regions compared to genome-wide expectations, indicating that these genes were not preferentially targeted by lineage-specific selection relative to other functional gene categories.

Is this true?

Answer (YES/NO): NO